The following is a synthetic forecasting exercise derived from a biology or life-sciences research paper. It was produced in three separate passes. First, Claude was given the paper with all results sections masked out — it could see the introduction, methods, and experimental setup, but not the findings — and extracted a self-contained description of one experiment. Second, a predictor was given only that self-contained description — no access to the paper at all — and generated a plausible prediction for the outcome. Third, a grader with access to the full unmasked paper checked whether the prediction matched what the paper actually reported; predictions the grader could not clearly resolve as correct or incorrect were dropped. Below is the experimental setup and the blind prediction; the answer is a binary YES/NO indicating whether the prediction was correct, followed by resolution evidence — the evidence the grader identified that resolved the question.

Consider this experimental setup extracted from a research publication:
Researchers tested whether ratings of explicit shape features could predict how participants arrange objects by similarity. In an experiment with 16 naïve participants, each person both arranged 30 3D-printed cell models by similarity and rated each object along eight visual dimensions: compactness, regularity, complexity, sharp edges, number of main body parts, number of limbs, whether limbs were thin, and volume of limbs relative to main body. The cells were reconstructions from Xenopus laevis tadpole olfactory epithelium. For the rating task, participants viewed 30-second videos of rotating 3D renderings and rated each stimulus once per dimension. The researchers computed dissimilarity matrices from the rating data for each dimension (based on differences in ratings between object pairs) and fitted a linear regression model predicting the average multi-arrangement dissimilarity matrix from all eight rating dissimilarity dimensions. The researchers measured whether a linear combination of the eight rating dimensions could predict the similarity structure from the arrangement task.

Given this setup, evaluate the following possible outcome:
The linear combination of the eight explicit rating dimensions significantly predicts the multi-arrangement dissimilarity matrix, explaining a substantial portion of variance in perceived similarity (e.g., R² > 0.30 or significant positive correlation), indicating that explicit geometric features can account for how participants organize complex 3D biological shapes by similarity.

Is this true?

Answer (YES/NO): YES